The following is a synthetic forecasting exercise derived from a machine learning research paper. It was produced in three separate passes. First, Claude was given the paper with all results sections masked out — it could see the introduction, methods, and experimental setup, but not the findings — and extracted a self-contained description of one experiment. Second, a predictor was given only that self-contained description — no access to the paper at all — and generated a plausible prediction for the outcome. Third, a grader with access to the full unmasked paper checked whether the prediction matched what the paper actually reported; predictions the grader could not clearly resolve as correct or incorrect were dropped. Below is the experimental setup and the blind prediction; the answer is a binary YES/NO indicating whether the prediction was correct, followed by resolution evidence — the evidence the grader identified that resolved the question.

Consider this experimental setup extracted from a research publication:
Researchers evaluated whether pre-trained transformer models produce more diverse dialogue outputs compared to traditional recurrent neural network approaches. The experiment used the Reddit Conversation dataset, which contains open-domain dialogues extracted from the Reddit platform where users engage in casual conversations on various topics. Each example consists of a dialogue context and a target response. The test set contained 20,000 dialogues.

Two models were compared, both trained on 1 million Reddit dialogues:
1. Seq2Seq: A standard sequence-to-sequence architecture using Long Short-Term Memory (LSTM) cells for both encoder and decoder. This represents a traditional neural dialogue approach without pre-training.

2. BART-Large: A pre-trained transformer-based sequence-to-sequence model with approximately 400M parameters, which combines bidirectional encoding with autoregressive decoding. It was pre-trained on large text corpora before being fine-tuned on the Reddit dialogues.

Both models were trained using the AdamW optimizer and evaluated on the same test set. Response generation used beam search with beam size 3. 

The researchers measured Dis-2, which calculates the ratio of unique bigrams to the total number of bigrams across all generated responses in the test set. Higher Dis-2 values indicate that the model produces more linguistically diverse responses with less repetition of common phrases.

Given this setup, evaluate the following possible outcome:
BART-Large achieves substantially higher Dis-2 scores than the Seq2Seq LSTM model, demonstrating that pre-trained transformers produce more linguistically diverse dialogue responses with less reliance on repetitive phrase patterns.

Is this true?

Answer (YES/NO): YES